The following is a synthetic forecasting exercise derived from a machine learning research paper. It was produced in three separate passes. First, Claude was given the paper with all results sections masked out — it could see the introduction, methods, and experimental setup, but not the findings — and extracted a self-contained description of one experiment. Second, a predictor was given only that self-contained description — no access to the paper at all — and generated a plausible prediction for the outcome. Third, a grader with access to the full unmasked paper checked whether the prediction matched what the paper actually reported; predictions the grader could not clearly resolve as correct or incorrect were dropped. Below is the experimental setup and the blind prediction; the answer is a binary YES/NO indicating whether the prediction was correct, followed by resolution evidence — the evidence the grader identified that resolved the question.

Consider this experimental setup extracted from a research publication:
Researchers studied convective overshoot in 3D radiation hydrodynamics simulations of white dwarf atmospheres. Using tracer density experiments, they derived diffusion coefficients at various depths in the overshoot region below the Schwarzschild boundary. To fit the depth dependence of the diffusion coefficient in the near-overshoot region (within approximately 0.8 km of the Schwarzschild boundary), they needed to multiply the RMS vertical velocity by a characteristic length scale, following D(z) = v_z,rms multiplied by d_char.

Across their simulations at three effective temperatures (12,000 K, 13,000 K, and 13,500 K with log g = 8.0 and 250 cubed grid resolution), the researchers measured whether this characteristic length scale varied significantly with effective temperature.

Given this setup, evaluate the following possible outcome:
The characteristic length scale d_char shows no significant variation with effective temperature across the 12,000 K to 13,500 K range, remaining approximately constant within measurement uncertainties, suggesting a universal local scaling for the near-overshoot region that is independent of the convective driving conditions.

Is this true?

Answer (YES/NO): YES